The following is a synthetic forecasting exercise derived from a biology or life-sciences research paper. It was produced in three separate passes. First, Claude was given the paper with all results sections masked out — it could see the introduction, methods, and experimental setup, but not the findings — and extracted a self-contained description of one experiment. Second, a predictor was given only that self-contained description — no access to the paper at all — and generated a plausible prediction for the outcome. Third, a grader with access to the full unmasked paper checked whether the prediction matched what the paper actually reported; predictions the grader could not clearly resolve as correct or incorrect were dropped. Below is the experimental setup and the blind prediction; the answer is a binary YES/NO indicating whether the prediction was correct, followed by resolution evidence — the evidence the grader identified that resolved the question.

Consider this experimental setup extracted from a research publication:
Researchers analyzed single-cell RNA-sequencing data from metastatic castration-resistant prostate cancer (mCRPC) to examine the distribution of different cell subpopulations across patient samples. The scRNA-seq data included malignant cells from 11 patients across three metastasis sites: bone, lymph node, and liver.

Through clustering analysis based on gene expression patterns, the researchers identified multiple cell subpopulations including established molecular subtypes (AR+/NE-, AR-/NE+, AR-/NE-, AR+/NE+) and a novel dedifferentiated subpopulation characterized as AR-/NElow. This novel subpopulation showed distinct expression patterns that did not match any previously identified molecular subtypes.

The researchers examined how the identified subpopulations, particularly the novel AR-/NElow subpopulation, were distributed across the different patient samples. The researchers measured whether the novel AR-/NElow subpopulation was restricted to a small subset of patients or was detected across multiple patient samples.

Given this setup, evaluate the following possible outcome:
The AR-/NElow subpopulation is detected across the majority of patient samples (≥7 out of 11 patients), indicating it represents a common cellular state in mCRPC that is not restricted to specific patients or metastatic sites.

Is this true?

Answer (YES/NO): YES